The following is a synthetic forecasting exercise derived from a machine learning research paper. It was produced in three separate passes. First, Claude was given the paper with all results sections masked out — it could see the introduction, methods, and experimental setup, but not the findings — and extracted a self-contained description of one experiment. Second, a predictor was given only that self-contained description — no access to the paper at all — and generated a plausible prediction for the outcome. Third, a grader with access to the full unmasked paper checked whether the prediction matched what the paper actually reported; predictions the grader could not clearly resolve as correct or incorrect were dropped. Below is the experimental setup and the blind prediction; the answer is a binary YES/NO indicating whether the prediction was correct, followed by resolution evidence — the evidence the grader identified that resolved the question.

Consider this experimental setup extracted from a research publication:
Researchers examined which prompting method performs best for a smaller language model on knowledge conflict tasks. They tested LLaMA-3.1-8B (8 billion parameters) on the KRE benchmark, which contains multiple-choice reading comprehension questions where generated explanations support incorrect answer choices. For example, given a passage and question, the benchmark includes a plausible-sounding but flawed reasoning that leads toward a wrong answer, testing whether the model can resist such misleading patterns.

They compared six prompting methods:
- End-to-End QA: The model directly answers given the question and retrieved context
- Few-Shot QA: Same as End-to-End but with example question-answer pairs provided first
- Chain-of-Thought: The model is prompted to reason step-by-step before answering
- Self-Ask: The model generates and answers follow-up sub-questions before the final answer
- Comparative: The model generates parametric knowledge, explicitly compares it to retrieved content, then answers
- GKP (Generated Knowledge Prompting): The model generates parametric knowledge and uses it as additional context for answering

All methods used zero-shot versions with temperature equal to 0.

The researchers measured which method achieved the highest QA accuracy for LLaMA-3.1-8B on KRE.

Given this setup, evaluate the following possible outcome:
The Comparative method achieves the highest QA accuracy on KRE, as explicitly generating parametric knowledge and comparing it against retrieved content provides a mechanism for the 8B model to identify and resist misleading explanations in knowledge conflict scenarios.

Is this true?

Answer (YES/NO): NO